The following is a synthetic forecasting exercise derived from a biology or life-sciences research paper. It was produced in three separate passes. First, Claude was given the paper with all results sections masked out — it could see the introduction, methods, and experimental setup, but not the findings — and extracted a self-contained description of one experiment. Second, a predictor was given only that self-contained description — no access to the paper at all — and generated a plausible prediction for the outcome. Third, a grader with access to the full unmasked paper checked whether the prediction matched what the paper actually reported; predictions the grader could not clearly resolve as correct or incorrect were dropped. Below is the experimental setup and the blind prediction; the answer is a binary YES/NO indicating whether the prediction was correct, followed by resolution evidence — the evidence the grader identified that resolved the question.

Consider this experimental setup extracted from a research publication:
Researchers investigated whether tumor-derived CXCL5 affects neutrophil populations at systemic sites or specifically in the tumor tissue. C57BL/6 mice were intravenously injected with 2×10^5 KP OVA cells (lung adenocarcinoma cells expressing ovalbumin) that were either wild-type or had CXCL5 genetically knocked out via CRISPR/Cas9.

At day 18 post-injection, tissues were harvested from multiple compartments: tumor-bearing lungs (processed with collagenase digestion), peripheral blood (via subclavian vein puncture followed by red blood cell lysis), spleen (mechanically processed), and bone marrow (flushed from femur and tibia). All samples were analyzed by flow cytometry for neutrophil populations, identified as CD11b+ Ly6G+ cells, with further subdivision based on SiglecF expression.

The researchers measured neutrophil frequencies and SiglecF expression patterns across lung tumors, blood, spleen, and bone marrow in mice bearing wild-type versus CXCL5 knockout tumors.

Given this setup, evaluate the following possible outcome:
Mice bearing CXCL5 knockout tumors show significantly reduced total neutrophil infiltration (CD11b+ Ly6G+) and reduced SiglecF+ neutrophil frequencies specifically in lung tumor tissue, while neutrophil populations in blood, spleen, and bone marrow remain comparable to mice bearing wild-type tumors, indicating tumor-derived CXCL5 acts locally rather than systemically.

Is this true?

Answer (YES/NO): NO